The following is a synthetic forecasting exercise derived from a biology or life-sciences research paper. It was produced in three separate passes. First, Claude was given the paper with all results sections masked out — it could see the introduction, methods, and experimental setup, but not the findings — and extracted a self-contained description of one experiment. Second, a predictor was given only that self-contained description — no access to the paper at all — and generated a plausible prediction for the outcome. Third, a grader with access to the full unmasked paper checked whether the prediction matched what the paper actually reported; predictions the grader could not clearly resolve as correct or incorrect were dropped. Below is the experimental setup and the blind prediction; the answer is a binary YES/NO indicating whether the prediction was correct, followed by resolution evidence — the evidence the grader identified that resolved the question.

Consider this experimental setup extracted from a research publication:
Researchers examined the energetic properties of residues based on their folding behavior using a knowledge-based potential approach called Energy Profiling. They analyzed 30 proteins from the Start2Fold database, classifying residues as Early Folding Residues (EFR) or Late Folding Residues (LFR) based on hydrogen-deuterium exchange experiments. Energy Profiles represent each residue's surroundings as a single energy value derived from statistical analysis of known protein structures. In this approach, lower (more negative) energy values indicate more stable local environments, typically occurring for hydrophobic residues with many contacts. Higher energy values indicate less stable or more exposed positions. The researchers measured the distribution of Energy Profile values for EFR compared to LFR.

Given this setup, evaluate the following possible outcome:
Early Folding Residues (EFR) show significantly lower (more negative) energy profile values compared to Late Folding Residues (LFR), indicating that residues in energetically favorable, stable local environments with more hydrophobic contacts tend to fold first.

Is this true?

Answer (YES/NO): YES